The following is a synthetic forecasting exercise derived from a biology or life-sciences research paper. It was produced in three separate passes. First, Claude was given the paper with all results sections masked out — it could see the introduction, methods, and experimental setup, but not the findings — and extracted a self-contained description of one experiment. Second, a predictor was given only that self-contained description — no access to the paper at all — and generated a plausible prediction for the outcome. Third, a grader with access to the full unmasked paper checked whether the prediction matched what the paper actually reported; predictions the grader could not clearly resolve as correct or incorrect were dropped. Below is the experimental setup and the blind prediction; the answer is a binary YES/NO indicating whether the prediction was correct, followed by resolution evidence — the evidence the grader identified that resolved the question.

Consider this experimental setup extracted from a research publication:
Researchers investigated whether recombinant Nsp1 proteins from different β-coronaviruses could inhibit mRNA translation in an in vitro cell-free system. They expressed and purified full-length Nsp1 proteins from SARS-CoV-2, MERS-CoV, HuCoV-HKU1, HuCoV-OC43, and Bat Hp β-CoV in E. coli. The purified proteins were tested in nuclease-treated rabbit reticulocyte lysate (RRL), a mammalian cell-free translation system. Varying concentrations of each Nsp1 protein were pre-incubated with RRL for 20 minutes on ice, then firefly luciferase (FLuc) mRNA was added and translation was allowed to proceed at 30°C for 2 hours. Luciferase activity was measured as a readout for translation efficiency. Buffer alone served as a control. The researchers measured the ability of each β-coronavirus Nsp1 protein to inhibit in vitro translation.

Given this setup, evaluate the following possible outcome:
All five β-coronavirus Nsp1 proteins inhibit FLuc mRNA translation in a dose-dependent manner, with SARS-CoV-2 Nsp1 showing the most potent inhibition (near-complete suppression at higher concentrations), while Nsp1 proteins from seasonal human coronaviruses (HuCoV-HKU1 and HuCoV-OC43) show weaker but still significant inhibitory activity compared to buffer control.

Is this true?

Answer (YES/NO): NO